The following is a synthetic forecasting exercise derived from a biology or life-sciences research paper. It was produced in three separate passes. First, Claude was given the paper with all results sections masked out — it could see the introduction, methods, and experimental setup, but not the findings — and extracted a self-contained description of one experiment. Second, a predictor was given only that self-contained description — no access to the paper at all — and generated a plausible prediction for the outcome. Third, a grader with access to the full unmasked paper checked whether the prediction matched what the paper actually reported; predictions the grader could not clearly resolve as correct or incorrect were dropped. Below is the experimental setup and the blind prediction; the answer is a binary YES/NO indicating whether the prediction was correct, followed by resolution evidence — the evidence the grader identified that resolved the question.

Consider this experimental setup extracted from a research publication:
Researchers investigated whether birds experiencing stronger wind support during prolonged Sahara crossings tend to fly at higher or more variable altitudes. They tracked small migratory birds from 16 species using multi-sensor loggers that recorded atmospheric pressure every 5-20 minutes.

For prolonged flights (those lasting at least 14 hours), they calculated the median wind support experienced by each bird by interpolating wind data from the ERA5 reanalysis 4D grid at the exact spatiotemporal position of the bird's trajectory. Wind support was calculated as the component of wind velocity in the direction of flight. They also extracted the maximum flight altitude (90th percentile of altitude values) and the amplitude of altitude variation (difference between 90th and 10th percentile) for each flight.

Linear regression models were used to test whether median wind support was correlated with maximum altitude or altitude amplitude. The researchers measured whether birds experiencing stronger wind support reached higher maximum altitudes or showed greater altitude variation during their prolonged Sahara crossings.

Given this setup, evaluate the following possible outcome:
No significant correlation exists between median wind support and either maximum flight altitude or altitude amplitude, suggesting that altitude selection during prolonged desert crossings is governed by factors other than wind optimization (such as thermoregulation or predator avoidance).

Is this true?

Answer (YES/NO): YES